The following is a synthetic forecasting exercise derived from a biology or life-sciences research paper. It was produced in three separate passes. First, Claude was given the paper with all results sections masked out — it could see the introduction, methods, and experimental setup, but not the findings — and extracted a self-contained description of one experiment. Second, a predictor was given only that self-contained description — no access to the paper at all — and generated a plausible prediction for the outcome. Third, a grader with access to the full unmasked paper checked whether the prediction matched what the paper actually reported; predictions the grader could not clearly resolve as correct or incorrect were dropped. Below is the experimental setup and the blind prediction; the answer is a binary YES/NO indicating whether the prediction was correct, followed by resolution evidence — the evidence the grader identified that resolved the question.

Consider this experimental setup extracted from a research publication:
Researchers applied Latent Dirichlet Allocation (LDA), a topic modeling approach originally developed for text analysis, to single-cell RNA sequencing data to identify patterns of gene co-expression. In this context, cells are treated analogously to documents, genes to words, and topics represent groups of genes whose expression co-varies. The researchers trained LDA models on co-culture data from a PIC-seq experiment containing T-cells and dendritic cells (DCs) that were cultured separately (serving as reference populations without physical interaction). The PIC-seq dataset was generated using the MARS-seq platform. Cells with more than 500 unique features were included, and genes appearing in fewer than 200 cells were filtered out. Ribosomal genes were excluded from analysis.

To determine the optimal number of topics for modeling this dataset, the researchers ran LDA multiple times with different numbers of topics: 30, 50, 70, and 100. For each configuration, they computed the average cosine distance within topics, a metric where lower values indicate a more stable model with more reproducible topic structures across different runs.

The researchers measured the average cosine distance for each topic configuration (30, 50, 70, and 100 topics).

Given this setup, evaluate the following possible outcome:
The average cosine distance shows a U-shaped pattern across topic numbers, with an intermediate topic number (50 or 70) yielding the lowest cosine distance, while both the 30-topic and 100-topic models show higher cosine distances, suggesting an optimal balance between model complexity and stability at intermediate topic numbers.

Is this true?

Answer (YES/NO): NO